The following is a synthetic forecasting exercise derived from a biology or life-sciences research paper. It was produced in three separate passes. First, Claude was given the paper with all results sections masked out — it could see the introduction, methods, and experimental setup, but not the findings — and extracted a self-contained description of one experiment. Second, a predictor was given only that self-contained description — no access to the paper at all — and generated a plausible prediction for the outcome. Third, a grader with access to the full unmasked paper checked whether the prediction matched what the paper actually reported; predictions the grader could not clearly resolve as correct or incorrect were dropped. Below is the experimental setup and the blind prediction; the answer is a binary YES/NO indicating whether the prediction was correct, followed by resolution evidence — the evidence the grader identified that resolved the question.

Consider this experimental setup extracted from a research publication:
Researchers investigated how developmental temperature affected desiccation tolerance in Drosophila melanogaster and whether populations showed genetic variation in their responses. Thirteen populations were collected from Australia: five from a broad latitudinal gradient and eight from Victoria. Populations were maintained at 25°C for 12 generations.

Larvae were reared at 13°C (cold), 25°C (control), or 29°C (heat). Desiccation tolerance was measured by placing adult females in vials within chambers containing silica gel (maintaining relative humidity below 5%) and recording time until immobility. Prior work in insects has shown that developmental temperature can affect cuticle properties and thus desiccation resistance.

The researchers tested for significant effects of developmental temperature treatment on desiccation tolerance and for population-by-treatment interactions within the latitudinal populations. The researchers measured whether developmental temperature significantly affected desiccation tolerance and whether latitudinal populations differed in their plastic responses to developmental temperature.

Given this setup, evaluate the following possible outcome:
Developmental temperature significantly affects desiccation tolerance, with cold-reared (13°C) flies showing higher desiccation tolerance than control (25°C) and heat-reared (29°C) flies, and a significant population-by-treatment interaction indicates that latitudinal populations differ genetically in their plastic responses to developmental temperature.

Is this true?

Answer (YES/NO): NO